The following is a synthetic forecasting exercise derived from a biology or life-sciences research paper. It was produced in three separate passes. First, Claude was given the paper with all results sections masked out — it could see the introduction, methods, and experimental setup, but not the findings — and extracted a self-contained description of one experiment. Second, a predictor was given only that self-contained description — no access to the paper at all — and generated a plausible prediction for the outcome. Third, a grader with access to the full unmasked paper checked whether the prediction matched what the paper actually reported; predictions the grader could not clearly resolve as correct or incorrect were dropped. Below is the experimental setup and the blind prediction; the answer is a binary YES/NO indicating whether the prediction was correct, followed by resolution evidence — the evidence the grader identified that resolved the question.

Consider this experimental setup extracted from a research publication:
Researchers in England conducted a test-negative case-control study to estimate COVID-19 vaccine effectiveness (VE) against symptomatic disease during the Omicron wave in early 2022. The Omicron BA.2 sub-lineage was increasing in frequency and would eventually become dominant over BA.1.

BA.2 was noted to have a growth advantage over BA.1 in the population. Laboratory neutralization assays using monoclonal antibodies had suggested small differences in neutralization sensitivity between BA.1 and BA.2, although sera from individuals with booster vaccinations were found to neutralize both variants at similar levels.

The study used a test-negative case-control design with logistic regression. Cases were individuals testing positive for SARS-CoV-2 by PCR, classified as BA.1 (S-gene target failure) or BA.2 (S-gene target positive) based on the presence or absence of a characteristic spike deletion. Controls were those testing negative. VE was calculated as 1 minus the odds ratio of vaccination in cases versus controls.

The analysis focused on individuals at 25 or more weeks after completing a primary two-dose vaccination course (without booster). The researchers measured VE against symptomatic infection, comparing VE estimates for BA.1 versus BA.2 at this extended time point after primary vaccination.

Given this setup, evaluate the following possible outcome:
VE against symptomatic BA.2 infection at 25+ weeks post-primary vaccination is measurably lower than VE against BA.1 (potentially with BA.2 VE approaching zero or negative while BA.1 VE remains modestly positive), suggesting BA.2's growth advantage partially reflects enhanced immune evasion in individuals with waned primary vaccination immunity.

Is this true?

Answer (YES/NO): NO